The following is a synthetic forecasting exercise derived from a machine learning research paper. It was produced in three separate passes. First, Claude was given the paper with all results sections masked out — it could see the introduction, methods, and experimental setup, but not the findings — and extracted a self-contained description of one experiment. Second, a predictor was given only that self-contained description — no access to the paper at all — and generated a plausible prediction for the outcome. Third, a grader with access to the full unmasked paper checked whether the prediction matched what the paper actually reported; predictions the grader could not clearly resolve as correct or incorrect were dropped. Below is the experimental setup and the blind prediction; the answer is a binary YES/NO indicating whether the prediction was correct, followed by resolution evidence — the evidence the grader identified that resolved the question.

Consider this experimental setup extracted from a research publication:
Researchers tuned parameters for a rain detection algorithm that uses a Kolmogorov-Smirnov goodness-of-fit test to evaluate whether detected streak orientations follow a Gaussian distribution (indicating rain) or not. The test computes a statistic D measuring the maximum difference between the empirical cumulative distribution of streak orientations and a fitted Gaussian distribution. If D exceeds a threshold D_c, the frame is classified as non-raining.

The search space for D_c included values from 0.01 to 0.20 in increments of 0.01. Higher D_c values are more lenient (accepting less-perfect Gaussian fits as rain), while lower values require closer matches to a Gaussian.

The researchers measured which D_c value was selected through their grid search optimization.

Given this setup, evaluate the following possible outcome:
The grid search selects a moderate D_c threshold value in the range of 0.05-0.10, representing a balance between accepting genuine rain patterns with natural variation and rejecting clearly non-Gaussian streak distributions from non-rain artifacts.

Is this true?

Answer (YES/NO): NO